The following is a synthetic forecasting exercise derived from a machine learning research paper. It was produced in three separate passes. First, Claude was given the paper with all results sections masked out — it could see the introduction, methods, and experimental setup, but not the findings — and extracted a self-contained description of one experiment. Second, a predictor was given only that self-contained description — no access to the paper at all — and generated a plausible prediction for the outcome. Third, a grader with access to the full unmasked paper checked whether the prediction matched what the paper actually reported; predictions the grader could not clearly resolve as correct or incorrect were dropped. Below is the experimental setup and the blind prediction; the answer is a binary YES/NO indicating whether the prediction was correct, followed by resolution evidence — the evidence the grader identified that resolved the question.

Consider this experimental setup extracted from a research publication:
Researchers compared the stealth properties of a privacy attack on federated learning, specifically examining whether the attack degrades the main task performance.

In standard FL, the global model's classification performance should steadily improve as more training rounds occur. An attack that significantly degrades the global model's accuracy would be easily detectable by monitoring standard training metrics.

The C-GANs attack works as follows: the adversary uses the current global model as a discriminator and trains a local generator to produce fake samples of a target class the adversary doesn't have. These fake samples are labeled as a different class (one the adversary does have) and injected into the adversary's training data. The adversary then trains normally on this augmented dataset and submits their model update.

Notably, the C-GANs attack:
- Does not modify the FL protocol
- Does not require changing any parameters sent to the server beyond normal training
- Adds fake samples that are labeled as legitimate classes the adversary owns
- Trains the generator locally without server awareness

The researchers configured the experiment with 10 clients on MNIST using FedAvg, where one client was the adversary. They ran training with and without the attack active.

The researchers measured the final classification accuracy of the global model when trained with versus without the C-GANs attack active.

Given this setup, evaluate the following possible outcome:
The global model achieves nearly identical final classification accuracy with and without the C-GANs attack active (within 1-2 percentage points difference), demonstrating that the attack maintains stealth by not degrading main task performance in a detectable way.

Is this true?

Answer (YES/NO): YES